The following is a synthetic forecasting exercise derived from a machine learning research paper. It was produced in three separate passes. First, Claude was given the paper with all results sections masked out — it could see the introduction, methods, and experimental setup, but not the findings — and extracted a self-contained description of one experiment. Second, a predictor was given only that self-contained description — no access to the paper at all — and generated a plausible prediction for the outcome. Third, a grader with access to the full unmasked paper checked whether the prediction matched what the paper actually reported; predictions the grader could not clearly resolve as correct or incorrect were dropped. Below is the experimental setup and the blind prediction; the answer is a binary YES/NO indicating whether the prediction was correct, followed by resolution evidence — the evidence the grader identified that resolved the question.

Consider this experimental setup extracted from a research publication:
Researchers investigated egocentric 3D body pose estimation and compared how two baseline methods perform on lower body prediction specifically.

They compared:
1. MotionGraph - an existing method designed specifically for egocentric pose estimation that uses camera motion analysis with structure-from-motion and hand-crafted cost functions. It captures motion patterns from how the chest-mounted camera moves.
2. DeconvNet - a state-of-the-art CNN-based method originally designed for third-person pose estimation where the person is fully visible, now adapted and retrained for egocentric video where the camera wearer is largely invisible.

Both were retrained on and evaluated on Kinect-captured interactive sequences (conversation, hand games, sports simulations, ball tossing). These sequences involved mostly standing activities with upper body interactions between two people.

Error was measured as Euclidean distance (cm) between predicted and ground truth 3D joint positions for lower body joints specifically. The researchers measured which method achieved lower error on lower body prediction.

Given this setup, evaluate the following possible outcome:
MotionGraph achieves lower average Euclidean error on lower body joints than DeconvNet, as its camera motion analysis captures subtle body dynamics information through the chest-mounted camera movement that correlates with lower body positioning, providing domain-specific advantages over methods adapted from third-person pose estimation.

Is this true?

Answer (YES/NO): YES